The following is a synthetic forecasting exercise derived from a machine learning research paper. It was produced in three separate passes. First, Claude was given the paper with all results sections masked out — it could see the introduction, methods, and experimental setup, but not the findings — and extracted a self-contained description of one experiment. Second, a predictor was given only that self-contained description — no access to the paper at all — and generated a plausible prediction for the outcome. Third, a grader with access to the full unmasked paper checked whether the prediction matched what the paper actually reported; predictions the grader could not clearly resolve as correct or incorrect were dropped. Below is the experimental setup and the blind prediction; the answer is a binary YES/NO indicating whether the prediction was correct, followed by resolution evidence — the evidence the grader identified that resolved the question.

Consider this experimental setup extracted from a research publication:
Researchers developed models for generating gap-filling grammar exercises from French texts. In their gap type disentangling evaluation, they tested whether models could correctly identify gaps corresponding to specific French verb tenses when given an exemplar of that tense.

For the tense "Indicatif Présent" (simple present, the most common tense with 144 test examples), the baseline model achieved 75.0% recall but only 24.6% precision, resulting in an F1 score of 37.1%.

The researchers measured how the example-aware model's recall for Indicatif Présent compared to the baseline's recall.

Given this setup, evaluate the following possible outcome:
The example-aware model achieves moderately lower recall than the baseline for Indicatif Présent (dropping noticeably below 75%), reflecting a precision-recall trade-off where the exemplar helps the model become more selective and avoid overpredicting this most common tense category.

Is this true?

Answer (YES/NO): YES